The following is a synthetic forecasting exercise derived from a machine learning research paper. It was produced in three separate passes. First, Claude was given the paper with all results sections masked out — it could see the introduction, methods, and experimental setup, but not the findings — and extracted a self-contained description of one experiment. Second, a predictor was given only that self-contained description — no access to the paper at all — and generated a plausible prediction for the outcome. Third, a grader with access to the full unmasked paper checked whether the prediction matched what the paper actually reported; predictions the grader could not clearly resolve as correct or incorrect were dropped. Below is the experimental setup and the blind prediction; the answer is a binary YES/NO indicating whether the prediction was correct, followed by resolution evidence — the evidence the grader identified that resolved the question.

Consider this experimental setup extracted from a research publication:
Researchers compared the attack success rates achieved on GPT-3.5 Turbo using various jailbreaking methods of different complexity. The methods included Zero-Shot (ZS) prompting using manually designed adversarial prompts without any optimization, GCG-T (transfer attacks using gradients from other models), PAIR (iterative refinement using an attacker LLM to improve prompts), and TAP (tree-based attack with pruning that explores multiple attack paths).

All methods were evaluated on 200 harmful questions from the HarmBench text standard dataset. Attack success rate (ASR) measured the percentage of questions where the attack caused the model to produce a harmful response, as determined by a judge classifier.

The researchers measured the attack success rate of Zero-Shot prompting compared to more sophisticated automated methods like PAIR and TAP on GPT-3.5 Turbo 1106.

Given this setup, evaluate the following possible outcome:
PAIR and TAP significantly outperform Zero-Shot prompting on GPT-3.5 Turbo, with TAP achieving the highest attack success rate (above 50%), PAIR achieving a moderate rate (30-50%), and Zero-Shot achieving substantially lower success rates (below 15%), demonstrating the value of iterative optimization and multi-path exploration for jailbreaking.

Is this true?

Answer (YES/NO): NO